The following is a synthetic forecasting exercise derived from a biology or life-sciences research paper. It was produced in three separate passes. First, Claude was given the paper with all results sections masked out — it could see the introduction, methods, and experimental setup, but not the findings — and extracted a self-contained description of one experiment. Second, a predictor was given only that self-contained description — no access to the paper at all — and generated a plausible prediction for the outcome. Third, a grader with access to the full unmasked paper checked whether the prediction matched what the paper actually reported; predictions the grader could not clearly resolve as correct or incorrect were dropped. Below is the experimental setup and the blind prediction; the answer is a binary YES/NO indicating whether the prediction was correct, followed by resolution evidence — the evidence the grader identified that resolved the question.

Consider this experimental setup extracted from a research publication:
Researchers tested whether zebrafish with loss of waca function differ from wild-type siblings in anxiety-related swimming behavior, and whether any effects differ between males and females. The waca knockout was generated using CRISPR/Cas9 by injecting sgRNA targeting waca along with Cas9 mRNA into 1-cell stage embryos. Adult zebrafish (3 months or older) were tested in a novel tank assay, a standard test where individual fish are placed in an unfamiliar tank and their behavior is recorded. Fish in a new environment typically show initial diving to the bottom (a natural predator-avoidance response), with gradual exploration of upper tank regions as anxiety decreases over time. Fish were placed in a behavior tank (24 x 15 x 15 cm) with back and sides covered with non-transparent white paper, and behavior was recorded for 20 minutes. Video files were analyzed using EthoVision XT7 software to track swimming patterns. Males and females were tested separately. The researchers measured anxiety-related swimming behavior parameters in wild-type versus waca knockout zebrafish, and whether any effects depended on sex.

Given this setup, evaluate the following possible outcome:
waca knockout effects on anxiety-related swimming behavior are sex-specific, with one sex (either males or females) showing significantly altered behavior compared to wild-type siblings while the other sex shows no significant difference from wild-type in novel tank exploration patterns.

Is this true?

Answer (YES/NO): NO